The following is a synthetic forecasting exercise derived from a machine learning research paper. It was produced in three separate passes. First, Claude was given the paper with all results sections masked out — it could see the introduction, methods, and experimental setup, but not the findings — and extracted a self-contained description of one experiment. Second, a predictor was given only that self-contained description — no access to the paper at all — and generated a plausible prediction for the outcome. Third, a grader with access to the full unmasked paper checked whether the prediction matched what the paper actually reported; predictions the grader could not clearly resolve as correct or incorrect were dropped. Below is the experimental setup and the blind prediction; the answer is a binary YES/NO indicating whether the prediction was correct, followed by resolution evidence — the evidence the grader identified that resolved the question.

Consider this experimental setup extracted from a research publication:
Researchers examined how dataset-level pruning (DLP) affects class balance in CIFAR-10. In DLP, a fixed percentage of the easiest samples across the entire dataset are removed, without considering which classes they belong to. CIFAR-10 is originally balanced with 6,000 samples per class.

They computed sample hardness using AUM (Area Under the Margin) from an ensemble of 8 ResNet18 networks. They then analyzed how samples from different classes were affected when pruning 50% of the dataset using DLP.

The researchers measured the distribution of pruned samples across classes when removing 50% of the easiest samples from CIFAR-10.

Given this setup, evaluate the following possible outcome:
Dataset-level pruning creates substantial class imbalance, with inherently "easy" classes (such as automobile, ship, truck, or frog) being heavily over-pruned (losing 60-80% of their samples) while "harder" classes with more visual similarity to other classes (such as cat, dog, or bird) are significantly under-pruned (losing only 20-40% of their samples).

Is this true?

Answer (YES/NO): YES